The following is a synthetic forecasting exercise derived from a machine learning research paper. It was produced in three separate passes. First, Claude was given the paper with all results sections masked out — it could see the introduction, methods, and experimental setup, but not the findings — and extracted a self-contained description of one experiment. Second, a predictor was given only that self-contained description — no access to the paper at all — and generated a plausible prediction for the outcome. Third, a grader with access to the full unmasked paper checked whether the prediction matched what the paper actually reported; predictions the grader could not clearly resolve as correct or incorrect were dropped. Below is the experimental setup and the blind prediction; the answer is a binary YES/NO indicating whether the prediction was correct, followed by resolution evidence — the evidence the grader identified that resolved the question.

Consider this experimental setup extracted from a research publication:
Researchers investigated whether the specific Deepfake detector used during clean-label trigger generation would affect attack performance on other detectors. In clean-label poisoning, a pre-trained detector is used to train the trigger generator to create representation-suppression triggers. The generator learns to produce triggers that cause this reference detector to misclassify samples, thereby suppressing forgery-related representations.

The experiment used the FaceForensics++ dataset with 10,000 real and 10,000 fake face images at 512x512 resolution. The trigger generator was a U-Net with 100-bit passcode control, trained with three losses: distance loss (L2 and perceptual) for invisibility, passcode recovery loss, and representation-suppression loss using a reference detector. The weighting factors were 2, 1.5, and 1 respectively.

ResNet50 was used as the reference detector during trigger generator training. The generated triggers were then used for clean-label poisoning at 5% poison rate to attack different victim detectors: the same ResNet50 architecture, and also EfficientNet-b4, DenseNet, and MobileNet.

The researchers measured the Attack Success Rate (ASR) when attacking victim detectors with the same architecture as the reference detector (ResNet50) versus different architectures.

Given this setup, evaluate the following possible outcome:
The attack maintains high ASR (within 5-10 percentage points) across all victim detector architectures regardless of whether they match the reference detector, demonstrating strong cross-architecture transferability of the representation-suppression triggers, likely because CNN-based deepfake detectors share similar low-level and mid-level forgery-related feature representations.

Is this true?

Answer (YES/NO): YES